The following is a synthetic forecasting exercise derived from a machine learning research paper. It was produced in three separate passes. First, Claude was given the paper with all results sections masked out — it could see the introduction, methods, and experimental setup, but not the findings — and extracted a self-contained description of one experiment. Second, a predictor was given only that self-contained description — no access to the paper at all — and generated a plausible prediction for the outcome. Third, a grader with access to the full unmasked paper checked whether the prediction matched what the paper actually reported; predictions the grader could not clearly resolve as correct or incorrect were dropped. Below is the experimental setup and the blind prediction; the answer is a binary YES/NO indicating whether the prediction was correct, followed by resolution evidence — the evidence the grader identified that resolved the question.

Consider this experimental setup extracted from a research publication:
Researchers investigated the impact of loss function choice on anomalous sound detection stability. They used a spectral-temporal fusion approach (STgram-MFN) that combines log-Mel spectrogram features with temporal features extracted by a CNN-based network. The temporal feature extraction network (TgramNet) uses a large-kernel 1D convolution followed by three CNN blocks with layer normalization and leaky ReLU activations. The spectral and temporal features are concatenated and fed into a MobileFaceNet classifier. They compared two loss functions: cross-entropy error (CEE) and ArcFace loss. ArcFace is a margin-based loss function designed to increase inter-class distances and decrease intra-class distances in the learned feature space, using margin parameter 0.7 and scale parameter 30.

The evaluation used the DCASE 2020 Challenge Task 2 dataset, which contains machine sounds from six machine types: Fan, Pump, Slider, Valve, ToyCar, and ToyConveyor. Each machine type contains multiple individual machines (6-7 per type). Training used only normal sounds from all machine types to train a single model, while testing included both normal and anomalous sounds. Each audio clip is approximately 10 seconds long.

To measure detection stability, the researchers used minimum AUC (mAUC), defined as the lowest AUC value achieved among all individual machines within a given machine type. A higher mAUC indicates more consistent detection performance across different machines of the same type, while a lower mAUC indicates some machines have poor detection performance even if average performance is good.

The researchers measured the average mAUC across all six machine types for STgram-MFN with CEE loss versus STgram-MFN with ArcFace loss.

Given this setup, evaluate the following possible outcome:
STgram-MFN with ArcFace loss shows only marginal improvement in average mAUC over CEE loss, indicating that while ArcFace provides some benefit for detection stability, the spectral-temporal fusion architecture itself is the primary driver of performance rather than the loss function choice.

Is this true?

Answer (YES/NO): NO